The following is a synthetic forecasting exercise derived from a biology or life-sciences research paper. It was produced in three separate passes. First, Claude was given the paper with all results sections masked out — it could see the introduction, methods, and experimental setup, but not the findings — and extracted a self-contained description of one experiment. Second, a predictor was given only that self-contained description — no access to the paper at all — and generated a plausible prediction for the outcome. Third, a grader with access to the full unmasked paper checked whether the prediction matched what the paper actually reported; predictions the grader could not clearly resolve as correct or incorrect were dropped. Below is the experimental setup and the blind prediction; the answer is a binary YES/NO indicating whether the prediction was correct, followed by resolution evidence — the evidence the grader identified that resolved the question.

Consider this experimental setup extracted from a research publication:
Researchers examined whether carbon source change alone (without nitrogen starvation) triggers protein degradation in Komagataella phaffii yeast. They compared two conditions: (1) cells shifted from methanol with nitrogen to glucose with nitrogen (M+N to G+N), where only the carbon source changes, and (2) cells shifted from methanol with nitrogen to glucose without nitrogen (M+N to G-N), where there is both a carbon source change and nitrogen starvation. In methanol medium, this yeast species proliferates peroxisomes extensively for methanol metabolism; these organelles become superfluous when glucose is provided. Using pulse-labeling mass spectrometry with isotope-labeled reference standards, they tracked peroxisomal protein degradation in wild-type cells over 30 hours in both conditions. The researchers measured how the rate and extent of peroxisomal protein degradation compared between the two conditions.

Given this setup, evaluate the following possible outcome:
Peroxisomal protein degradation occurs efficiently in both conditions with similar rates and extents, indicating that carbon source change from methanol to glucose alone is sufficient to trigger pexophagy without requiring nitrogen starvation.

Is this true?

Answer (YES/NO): NO